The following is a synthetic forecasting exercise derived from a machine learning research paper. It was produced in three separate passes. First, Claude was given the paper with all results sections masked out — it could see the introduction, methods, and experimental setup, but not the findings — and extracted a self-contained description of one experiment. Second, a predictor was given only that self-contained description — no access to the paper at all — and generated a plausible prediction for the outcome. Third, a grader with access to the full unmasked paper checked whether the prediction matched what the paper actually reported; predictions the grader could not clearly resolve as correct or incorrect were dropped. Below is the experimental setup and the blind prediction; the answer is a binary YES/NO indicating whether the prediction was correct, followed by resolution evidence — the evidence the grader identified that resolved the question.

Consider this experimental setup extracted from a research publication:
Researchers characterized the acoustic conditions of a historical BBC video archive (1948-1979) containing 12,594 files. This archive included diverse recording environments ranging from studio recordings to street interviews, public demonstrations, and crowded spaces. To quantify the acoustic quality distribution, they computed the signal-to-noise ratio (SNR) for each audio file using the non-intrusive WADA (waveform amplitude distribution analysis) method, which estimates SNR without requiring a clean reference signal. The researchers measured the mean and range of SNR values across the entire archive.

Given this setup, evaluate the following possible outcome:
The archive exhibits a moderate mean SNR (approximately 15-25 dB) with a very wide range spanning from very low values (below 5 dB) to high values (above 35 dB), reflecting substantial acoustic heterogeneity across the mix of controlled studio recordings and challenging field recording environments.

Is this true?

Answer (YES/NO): YES